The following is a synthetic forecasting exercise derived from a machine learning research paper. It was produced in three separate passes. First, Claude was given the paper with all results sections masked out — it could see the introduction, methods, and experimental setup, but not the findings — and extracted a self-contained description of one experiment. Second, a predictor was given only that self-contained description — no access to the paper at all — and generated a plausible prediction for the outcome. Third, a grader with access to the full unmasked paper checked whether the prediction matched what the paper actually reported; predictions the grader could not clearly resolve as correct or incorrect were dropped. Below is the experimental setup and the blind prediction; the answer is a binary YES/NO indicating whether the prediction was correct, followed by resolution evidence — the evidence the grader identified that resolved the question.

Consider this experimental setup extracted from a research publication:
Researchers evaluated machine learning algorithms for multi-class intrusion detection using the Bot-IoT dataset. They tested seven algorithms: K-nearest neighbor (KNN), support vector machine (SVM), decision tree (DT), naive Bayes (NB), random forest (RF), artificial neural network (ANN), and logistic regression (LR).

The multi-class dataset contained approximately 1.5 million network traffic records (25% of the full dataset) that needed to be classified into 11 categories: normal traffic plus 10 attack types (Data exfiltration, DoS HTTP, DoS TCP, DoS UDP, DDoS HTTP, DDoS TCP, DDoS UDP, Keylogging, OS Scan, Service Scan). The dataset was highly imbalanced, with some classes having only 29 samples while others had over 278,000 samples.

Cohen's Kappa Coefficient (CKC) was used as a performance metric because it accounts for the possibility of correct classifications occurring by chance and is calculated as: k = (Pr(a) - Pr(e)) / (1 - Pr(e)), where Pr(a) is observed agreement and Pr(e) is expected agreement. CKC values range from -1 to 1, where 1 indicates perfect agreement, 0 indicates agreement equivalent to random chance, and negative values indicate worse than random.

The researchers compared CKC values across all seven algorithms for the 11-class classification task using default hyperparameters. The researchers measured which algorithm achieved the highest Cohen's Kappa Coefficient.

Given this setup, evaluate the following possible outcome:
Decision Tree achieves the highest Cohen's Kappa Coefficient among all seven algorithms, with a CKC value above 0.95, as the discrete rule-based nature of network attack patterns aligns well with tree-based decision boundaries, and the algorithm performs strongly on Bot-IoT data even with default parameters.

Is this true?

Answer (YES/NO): NO